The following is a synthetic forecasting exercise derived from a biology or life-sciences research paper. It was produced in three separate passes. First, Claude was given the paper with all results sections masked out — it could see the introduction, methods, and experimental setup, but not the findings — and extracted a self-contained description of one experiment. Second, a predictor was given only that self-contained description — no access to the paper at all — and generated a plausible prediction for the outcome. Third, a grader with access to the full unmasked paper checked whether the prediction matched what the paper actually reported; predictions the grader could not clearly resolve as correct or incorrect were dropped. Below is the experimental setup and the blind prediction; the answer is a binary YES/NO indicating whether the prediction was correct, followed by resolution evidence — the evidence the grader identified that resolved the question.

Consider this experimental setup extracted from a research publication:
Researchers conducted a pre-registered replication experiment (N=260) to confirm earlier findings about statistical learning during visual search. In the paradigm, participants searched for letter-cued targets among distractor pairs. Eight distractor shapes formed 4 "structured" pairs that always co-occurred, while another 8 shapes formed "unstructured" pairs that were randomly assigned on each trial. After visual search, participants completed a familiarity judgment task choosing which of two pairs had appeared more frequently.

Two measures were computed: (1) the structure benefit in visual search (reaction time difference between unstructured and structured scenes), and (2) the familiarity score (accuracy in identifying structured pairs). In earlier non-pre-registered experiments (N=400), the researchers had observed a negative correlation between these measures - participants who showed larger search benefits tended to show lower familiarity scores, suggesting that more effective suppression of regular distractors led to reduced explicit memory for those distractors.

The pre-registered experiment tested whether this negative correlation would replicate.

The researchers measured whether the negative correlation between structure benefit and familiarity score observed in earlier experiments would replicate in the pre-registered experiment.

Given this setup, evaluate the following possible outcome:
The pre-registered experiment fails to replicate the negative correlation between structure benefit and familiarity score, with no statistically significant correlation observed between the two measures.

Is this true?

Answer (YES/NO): YES